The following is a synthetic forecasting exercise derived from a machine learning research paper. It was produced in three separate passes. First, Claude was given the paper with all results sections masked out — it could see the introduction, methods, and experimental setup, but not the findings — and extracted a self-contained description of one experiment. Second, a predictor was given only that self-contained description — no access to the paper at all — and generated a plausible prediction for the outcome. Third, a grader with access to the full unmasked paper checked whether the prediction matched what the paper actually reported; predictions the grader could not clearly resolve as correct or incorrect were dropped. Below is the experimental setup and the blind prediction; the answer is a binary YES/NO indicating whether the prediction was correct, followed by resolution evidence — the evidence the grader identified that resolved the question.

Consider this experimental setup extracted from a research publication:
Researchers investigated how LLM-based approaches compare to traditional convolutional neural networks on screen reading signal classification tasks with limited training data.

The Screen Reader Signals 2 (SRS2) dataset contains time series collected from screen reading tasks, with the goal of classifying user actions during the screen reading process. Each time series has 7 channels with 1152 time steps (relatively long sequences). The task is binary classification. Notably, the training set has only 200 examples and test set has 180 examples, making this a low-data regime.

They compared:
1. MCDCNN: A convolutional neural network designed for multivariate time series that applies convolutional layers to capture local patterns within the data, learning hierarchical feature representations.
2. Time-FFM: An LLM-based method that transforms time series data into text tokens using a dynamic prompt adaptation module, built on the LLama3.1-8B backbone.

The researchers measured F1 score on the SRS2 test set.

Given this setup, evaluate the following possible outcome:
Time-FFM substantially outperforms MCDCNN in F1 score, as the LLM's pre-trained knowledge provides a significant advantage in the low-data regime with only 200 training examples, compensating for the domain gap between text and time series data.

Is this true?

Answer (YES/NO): NO